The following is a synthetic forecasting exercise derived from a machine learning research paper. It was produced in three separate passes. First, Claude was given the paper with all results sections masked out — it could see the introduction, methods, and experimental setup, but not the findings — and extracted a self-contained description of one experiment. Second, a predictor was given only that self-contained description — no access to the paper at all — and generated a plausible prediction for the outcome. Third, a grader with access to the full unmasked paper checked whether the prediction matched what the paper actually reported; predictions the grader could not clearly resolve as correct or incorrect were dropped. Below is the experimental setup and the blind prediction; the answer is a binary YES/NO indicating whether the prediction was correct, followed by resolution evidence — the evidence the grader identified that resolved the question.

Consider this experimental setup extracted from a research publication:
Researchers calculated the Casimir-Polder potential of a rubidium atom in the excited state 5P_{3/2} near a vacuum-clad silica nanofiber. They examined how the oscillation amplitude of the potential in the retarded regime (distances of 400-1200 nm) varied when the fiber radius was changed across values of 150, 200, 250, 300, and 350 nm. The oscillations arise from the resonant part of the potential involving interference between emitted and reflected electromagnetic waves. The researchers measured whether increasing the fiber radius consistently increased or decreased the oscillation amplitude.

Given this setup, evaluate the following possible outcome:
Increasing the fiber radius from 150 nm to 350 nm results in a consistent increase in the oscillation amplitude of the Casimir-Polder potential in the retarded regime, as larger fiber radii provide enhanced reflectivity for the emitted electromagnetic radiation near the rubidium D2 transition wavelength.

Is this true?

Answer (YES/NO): NO